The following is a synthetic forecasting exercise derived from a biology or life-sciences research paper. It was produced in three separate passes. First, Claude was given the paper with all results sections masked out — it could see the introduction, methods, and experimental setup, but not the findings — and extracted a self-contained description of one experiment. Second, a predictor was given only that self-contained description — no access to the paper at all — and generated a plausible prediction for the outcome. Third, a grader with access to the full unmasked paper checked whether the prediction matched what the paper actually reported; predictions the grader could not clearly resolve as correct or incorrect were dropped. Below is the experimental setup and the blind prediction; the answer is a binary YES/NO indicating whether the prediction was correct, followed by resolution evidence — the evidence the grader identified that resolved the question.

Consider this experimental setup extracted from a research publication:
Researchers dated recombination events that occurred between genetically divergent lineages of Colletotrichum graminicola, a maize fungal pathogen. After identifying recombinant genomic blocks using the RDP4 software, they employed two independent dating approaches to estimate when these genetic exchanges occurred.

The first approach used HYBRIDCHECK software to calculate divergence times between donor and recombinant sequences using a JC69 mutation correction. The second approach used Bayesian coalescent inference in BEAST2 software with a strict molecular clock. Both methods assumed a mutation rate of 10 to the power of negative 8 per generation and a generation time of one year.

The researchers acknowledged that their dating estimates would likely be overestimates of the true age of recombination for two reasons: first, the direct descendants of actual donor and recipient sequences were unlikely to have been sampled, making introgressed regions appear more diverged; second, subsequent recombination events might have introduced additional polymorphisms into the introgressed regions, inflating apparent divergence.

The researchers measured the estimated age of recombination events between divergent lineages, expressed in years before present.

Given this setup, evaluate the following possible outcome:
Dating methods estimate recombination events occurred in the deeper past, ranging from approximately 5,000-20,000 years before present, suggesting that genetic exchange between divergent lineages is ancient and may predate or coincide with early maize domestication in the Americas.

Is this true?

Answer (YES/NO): NO